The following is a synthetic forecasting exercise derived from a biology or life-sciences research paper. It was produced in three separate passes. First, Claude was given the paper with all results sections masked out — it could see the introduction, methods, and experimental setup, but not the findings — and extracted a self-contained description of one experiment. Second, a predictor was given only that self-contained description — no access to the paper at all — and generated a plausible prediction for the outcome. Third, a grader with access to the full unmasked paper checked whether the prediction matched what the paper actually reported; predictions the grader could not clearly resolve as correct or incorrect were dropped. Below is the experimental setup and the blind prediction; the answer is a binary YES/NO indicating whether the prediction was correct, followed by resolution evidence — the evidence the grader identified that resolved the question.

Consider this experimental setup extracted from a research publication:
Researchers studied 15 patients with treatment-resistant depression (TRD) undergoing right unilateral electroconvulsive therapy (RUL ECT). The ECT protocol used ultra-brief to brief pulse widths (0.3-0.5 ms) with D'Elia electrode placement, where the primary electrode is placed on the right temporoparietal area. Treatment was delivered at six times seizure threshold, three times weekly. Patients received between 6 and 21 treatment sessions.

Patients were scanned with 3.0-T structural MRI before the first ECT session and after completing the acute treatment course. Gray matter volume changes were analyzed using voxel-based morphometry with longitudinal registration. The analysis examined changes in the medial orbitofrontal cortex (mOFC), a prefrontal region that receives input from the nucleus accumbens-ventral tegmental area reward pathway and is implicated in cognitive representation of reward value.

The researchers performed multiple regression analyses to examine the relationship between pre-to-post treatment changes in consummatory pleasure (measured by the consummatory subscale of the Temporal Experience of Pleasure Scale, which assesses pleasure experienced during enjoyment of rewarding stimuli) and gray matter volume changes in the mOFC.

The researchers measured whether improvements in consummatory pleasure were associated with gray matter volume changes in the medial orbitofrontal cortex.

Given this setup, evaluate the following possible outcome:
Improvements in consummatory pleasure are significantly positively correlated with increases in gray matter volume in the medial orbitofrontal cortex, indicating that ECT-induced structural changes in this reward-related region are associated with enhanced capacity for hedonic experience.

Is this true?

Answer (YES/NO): NO